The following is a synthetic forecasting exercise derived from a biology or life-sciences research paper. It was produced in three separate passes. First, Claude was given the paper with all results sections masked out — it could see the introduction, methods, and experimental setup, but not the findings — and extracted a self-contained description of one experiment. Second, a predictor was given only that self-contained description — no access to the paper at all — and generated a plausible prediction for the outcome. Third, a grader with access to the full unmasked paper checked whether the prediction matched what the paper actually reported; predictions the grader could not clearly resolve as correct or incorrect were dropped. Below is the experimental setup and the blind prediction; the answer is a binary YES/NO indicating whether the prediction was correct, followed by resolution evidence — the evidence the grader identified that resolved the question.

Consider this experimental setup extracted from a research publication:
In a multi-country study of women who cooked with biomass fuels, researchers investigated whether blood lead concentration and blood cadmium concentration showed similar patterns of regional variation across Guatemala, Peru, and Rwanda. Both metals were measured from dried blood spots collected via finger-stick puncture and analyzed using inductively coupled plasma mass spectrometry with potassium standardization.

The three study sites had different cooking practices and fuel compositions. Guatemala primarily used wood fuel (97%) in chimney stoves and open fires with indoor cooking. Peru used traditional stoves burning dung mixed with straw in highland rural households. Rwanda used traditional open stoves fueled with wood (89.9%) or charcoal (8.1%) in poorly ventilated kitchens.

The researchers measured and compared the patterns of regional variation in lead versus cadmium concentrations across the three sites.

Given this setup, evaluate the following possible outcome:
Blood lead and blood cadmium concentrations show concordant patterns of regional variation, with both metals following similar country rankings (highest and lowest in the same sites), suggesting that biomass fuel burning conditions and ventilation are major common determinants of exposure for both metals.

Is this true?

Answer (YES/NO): NO